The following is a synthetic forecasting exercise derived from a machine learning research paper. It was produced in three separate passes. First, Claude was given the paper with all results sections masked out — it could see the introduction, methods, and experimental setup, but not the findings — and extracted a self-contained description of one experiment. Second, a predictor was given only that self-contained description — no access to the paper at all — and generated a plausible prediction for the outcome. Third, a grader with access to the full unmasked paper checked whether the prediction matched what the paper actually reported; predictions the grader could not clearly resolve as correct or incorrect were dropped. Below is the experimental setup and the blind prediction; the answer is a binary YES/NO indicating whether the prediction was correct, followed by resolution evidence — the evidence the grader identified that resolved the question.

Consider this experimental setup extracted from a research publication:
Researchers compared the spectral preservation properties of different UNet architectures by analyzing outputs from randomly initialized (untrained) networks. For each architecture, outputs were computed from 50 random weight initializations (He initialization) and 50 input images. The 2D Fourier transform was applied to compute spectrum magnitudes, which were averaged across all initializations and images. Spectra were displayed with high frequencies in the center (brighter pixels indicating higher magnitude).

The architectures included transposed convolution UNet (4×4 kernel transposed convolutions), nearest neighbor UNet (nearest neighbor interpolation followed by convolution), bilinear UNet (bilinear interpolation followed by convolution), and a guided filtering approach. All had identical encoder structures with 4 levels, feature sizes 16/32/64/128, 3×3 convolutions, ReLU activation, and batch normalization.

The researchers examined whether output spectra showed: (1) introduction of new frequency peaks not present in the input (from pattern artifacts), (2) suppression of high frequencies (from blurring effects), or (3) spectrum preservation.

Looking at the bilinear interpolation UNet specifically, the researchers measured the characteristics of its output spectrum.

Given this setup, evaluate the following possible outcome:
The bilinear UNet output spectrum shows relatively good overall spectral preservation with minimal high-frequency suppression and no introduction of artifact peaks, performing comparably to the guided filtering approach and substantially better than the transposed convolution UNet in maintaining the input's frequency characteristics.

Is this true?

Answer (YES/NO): NO